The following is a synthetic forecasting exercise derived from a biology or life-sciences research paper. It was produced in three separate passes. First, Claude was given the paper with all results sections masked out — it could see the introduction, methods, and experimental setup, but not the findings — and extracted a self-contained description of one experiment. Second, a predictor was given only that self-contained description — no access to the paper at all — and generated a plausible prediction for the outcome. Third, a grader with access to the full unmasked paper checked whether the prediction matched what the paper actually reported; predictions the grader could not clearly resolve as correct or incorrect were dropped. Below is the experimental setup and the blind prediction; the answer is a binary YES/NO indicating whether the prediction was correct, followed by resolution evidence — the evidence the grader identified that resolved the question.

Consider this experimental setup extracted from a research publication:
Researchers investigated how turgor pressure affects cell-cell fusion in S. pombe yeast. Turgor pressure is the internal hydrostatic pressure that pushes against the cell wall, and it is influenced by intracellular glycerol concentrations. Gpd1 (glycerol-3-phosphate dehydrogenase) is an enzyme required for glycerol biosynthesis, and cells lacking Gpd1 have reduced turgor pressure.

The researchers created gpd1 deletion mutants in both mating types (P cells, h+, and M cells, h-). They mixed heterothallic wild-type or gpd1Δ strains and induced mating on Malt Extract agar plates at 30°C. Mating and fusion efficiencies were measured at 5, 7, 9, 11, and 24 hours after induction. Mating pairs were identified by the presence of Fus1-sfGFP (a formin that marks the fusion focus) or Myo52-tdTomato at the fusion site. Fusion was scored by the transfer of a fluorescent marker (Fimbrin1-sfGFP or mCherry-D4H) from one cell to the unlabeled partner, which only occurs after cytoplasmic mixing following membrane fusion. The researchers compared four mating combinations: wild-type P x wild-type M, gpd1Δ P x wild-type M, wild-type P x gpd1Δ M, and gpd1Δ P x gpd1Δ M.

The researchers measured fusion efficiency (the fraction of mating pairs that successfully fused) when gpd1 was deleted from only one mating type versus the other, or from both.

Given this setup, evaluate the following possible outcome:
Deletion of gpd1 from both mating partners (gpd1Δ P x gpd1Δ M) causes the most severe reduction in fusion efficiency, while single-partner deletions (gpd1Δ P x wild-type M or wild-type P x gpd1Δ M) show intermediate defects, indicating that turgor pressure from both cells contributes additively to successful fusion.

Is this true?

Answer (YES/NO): NO